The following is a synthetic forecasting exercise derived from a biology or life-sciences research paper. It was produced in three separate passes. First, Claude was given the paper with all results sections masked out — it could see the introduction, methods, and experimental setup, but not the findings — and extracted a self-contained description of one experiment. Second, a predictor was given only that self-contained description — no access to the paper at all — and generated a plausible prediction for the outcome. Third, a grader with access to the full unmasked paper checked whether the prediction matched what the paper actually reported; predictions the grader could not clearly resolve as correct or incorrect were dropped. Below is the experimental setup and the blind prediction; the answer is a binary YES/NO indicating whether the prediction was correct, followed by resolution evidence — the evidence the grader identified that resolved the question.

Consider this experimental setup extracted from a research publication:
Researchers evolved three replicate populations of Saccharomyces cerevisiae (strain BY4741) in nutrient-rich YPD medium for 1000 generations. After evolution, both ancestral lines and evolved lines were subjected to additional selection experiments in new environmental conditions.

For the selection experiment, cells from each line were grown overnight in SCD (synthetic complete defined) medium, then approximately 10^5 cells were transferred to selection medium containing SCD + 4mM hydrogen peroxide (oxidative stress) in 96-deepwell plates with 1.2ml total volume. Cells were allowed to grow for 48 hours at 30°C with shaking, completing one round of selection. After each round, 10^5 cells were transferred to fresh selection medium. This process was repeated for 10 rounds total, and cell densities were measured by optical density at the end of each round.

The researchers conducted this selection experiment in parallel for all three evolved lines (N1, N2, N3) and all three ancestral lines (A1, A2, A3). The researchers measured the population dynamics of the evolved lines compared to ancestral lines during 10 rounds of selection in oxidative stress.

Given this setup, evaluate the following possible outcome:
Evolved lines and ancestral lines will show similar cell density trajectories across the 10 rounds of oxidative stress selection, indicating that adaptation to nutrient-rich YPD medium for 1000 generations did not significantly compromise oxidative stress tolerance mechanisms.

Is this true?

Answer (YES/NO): NO